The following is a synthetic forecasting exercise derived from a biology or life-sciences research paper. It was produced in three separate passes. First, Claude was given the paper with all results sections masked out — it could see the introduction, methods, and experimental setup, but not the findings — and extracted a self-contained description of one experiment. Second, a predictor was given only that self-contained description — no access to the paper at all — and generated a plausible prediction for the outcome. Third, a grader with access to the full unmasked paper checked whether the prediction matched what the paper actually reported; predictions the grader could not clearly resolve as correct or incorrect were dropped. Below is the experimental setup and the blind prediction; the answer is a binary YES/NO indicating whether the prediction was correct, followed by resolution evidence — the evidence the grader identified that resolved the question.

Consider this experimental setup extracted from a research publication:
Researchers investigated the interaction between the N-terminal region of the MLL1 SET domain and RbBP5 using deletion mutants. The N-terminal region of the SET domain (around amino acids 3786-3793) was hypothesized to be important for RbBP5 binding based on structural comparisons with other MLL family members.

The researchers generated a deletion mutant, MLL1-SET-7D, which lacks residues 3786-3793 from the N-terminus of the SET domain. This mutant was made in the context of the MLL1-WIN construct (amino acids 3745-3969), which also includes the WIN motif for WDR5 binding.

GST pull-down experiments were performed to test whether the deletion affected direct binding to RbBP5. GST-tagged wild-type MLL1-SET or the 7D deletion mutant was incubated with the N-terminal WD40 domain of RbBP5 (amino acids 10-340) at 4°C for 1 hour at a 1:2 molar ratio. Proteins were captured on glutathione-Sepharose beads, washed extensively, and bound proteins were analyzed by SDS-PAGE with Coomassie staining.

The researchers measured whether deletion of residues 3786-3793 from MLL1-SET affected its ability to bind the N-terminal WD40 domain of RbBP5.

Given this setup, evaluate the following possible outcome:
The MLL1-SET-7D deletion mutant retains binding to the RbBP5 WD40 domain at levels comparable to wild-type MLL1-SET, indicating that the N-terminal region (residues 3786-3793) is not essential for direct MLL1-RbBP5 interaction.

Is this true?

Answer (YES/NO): NO